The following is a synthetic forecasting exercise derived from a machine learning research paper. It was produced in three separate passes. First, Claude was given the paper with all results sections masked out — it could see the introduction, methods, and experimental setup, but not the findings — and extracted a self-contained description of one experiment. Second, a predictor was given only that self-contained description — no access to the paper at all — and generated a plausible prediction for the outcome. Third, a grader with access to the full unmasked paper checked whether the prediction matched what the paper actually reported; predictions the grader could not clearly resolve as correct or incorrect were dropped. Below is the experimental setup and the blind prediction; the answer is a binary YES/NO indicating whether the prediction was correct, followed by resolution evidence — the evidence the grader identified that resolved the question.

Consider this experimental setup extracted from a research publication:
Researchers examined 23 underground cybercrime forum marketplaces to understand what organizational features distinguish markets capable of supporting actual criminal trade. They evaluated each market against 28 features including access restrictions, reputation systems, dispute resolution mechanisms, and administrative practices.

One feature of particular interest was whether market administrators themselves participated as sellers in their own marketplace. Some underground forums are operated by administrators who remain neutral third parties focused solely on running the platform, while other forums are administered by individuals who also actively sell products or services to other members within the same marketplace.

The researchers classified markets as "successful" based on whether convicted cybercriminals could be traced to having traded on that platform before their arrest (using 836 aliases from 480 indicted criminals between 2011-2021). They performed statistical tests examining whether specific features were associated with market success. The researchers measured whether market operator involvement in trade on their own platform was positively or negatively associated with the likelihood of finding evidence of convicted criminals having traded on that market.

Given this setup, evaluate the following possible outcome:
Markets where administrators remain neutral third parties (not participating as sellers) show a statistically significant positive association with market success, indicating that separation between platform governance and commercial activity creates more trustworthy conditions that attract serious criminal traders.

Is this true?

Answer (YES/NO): YES